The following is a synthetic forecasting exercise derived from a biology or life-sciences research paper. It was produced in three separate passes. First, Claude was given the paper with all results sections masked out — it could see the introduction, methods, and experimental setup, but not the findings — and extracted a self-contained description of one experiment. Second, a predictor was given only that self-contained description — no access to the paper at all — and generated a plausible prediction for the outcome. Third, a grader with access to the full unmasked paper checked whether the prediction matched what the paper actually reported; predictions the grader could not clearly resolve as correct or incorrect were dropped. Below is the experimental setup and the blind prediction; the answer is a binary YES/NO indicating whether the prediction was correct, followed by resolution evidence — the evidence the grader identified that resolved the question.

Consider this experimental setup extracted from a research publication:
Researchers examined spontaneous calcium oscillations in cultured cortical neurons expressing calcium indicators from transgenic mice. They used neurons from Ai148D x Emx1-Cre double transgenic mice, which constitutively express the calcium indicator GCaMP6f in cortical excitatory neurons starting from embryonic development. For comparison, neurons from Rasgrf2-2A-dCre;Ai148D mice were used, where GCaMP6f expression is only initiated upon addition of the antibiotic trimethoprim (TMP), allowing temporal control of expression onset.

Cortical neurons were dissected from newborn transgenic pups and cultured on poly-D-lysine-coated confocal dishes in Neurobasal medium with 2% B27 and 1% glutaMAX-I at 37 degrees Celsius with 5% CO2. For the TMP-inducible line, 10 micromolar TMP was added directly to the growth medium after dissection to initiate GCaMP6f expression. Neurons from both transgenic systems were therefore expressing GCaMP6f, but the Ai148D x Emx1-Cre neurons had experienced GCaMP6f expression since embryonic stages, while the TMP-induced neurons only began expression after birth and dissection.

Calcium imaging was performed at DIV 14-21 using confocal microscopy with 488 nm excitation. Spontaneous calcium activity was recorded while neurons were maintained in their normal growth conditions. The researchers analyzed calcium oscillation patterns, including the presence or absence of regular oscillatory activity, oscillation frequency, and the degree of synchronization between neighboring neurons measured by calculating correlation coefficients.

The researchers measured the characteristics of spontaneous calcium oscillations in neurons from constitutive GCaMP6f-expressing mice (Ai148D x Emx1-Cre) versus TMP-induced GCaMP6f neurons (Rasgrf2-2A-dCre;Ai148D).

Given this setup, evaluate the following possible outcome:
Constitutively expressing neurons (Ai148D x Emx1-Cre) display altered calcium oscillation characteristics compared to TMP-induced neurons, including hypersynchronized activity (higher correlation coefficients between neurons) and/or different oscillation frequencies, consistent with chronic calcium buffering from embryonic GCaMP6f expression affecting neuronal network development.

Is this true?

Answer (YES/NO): NO